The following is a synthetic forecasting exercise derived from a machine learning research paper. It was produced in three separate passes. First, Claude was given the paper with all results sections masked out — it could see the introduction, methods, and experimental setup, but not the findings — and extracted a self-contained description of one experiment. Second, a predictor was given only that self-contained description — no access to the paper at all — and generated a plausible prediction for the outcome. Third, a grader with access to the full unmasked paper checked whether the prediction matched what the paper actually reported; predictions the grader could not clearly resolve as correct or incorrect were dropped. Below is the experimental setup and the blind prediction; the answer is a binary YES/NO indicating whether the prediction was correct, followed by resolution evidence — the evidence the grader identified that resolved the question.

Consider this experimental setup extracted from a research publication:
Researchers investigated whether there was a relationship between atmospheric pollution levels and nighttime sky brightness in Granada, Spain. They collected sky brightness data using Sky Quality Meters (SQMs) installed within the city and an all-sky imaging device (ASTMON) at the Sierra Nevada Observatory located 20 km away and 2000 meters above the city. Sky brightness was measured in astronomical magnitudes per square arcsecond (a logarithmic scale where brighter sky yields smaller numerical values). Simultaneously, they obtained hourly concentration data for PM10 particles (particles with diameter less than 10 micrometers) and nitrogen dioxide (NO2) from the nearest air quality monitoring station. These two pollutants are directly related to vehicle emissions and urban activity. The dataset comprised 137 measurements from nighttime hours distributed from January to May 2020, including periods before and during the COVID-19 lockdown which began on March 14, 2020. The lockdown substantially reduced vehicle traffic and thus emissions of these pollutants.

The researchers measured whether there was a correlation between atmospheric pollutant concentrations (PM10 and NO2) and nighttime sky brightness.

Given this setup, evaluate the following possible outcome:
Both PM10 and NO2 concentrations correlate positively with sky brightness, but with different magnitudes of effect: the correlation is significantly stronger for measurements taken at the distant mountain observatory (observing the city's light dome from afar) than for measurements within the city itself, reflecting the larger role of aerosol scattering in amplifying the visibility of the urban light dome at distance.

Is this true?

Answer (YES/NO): NO